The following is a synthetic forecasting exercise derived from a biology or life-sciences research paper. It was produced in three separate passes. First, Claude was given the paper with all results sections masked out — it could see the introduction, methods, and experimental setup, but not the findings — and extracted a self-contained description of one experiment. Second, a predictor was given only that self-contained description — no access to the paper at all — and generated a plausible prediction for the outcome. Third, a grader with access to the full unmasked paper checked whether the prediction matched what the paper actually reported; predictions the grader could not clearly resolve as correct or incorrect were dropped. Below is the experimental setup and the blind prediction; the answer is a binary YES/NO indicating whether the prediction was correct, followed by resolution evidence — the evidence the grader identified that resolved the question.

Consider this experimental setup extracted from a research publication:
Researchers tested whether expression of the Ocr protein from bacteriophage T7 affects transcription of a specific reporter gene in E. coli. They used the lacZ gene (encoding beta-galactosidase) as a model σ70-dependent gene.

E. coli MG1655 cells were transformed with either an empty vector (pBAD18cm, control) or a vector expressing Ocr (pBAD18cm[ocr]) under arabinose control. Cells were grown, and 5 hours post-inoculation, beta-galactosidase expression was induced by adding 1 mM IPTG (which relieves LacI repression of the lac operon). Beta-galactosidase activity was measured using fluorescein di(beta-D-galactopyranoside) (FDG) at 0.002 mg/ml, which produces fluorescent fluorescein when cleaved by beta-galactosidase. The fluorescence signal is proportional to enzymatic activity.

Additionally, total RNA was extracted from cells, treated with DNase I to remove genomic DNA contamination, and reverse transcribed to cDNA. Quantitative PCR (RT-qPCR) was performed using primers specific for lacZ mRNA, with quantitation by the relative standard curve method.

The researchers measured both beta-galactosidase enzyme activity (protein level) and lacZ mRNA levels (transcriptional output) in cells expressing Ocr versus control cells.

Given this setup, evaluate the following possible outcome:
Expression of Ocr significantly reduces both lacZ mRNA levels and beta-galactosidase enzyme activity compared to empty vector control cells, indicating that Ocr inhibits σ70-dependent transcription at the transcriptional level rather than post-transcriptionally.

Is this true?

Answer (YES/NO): YES